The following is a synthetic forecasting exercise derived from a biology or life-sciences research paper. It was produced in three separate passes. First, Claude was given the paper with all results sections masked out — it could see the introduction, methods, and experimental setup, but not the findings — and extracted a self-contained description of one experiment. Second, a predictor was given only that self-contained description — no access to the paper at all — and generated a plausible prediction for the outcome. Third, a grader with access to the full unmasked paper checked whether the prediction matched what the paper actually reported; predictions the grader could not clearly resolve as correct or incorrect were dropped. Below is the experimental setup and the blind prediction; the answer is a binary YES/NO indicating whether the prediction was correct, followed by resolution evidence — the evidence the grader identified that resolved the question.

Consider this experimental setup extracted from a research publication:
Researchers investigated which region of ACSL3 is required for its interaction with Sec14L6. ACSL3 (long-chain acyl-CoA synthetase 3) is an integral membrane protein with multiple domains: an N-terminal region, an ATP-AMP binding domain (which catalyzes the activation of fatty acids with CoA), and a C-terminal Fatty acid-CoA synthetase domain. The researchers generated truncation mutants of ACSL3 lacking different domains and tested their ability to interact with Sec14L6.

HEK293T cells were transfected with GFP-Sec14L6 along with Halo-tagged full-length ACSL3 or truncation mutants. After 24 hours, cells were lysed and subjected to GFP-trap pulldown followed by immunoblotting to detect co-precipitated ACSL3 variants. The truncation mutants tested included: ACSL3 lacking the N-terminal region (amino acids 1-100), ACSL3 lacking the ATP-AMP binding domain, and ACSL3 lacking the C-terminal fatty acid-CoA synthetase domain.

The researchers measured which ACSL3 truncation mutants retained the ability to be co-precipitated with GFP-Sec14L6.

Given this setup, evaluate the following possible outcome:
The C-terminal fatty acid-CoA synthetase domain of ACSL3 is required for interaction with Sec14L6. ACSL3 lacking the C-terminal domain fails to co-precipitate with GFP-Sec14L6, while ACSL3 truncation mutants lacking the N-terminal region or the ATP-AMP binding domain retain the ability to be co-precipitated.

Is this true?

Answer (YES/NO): NO